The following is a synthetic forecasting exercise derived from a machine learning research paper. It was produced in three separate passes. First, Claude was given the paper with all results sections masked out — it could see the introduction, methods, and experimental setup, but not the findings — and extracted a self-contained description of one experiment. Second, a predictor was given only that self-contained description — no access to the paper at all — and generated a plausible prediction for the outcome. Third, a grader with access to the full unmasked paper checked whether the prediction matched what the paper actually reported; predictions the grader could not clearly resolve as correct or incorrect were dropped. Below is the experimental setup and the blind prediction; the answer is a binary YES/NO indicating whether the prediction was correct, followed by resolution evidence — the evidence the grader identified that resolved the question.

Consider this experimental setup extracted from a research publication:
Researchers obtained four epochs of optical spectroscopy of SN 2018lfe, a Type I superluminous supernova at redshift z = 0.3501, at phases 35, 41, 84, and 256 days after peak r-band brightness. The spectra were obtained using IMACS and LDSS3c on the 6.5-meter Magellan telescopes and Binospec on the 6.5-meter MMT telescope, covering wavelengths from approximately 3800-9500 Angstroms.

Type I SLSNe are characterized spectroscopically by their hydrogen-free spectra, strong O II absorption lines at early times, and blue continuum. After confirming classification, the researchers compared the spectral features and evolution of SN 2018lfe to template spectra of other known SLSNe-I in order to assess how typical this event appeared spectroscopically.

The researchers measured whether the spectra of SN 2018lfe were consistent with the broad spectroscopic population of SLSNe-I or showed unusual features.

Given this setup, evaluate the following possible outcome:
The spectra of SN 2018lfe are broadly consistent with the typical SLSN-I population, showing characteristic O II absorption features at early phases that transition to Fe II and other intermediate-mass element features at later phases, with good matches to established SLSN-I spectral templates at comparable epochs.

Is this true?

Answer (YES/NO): NO